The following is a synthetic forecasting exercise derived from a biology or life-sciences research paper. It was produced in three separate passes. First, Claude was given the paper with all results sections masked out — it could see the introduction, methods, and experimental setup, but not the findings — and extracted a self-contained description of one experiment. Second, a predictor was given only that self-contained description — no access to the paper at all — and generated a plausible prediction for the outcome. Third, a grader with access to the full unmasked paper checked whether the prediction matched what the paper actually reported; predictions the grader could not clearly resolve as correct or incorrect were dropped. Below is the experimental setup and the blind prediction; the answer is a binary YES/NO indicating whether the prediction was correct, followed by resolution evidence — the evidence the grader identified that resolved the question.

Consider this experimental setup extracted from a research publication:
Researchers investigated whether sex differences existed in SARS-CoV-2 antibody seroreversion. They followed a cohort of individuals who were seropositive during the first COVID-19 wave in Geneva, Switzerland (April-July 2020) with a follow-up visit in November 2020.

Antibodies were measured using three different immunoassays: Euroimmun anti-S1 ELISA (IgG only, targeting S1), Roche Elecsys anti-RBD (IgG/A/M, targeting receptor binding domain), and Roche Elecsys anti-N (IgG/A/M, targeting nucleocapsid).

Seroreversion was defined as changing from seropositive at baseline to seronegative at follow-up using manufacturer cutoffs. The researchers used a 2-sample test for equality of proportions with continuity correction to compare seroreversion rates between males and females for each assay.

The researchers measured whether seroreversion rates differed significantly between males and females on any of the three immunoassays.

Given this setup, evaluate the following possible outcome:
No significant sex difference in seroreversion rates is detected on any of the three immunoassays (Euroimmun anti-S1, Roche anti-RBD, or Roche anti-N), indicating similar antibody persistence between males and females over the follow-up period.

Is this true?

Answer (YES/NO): YES